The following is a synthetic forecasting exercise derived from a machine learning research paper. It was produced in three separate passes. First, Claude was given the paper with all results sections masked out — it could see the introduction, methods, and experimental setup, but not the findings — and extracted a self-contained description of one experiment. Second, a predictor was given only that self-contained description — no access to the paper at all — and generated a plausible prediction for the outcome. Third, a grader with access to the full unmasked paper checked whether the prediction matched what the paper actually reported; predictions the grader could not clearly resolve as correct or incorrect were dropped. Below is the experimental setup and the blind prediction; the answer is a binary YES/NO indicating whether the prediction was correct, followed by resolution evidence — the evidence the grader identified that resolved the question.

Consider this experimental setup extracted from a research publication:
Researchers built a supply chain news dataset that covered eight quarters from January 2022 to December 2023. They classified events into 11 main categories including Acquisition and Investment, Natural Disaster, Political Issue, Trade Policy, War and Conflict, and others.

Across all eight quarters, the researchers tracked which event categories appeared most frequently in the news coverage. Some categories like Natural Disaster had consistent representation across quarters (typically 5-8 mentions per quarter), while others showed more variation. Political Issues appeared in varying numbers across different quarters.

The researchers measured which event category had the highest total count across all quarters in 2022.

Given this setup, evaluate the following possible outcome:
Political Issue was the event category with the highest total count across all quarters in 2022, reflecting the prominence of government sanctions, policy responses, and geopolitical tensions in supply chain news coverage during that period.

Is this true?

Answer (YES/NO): YES